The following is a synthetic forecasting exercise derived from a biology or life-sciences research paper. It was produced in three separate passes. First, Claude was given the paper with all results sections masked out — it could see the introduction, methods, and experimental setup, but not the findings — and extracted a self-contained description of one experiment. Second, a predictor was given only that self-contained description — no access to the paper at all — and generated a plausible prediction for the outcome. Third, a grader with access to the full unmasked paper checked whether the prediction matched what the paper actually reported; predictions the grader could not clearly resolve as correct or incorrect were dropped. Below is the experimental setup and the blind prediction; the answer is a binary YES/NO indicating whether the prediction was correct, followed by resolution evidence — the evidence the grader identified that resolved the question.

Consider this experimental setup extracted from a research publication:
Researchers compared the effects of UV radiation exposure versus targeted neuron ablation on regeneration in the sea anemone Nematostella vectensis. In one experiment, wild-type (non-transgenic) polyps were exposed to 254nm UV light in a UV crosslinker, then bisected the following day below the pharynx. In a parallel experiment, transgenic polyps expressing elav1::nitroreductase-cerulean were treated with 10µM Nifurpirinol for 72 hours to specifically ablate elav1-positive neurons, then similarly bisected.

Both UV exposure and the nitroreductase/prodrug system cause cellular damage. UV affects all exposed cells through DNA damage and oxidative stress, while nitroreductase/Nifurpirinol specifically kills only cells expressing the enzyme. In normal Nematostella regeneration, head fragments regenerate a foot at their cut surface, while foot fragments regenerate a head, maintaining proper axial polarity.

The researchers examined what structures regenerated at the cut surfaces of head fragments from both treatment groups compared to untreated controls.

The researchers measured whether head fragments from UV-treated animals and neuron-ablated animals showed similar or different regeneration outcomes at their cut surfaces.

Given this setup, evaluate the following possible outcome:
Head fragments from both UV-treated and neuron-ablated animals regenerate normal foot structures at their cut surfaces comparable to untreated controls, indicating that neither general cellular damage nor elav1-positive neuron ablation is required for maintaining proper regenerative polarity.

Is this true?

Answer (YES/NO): NO